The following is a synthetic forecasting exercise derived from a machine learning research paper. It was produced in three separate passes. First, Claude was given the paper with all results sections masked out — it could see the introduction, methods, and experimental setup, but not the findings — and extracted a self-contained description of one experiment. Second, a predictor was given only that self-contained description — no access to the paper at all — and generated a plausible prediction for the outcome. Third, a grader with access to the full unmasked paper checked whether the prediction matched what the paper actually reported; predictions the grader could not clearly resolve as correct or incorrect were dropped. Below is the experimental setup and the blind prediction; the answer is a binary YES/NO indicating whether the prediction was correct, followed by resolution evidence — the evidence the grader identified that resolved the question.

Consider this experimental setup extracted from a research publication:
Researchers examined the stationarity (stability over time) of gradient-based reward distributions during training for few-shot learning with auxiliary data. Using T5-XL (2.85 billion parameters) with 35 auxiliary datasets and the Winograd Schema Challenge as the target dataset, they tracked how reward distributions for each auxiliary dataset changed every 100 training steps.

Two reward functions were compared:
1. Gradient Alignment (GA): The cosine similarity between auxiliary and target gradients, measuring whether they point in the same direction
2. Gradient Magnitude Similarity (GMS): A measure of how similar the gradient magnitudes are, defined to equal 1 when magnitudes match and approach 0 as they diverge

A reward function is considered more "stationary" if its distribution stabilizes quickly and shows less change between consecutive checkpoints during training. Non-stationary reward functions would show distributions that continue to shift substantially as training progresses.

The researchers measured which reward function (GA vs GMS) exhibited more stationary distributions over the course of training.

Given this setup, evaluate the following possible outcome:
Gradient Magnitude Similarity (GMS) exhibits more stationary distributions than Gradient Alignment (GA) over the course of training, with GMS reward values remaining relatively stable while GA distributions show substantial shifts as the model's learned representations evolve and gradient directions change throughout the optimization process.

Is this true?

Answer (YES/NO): NO